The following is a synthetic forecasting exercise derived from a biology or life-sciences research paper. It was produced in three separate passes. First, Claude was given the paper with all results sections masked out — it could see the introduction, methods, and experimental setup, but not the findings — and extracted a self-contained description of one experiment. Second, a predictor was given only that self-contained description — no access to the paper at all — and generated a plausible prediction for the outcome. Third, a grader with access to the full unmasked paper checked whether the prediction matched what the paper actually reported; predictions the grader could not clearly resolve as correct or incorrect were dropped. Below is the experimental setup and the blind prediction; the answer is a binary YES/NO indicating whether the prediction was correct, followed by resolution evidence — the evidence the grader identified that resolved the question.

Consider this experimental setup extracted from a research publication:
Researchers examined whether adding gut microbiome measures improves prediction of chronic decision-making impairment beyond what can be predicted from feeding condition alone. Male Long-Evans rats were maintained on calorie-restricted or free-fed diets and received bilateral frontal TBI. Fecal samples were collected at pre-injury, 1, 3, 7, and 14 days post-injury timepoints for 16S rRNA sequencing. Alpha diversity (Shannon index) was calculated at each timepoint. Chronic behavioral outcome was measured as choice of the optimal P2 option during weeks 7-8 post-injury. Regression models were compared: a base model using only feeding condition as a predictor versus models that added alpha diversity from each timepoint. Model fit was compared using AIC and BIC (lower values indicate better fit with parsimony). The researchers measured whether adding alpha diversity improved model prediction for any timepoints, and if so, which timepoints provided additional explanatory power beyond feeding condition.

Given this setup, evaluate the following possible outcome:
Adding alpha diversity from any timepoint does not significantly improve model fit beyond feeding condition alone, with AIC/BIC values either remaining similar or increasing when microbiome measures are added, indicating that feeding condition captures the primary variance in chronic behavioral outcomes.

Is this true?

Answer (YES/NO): NO